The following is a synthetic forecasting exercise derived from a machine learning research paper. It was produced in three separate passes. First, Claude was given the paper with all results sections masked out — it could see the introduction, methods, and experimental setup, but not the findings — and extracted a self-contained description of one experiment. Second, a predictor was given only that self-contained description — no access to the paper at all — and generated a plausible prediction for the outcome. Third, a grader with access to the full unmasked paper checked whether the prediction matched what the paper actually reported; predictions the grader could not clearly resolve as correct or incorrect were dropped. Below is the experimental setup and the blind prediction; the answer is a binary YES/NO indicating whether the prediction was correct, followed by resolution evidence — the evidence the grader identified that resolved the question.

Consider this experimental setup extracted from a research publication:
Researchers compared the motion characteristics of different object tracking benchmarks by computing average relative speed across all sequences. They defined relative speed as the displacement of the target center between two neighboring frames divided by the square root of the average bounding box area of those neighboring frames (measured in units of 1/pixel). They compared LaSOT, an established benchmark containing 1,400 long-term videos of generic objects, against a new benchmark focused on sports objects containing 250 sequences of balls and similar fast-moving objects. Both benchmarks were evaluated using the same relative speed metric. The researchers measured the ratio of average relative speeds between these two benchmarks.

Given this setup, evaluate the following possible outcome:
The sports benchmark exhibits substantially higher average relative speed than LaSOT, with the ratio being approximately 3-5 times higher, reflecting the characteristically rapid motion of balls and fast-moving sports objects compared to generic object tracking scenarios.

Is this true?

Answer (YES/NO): NO